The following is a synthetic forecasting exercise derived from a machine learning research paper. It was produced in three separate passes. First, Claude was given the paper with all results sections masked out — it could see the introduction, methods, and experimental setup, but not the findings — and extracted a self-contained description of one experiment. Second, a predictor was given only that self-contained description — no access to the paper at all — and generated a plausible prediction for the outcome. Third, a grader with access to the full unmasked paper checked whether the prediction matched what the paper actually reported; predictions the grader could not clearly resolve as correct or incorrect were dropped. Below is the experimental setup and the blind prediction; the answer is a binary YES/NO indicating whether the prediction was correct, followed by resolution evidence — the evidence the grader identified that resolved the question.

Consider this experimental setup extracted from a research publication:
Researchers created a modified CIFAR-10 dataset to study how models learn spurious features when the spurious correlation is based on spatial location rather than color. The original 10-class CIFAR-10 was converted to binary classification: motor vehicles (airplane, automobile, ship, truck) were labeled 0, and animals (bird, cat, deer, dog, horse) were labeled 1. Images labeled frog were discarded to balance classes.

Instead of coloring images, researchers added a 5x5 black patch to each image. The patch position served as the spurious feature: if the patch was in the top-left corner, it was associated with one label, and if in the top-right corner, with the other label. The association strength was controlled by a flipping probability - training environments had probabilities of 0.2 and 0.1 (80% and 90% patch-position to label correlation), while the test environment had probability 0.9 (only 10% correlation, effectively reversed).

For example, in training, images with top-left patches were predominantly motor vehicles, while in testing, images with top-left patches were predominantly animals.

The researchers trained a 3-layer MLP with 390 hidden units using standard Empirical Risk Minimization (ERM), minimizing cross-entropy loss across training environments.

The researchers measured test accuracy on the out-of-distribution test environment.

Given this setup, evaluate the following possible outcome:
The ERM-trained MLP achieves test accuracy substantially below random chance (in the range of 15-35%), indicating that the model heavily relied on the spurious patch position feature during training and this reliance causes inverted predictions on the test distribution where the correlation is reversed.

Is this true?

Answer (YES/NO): NO